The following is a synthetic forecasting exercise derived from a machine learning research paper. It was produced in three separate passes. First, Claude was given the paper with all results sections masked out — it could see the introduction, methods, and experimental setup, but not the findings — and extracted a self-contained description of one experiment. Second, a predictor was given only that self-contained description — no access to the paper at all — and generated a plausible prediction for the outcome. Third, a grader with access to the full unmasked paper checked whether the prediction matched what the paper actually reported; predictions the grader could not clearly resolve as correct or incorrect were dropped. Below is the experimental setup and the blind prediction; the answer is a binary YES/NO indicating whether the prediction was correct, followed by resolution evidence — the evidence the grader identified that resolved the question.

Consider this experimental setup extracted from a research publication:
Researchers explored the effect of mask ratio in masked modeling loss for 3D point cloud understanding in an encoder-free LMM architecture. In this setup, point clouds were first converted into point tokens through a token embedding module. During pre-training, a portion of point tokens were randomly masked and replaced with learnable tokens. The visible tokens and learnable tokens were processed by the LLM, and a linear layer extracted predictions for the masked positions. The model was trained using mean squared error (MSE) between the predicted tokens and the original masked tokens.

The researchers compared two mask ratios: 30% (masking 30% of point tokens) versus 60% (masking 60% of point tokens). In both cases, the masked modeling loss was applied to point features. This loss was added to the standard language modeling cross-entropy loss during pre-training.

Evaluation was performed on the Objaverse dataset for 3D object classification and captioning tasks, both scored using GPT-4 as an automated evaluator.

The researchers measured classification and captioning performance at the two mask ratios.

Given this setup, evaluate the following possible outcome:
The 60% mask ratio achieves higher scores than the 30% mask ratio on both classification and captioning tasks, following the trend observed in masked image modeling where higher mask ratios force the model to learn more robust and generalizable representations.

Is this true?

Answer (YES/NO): NO